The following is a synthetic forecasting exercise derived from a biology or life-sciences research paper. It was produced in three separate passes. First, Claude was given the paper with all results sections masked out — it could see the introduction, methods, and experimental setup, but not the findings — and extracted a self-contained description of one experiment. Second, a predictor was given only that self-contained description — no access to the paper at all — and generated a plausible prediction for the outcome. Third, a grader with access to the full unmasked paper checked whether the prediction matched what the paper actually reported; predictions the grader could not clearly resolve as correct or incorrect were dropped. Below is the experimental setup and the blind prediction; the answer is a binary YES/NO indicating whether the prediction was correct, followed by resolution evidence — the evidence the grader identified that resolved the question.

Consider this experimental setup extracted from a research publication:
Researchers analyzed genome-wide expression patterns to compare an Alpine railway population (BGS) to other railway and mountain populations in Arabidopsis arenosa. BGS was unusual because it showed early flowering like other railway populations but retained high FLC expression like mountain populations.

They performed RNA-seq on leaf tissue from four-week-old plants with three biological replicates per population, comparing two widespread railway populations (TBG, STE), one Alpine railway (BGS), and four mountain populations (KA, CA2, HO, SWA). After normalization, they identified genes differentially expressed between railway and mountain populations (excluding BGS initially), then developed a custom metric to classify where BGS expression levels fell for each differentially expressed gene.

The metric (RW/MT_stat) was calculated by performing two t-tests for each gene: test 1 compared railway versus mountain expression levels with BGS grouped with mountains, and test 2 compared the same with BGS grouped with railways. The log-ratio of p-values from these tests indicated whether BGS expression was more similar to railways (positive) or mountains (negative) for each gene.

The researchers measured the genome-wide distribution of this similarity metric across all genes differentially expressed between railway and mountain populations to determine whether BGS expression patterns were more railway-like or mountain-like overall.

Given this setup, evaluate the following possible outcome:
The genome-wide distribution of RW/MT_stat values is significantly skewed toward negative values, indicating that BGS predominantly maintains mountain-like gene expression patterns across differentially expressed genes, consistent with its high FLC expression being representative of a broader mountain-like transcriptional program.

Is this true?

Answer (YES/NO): YES